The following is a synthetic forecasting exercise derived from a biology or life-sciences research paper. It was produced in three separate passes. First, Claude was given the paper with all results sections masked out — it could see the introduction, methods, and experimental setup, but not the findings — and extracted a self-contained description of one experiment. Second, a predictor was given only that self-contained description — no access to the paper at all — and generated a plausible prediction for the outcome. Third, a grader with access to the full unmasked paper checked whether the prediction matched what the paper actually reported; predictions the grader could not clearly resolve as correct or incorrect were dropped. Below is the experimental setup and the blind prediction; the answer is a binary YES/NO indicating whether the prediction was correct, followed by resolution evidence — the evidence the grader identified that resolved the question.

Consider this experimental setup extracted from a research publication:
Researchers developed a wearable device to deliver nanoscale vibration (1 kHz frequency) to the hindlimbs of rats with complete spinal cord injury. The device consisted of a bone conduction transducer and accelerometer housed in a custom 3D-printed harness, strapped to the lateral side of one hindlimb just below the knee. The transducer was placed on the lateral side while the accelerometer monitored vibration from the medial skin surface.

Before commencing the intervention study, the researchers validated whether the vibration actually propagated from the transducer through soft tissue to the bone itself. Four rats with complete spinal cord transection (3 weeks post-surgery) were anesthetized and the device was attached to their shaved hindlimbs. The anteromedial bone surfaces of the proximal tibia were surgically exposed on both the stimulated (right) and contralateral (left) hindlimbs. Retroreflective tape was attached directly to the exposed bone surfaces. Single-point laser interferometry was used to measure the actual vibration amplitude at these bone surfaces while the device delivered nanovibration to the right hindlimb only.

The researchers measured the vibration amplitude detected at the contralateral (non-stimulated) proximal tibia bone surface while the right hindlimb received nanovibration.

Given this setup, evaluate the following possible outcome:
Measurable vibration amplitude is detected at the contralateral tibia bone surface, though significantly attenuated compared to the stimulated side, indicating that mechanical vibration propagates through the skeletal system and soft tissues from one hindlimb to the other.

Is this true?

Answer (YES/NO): YES